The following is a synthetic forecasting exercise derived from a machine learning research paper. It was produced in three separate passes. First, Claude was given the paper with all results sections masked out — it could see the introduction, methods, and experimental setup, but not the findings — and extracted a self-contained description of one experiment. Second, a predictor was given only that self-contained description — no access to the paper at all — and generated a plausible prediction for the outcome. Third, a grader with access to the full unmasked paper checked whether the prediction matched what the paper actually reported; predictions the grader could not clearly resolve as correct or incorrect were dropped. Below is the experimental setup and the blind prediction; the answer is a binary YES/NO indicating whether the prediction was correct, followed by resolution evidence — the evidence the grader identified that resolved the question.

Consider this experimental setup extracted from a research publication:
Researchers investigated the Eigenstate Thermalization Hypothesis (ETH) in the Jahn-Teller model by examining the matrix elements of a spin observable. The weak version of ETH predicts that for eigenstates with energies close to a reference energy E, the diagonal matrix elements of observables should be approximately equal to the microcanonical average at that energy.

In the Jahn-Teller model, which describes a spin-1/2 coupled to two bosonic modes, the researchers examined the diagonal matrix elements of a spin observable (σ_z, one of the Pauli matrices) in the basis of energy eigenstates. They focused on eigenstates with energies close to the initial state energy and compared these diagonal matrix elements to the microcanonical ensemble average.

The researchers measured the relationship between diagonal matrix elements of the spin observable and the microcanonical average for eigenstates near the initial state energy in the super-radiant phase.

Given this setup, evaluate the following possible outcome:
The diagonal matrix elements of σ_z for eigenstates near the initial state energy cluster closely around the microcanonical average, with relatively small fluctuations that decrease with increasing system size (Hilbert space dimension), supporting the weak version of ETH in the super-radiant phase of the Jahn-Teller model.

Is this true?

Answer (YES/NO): YES